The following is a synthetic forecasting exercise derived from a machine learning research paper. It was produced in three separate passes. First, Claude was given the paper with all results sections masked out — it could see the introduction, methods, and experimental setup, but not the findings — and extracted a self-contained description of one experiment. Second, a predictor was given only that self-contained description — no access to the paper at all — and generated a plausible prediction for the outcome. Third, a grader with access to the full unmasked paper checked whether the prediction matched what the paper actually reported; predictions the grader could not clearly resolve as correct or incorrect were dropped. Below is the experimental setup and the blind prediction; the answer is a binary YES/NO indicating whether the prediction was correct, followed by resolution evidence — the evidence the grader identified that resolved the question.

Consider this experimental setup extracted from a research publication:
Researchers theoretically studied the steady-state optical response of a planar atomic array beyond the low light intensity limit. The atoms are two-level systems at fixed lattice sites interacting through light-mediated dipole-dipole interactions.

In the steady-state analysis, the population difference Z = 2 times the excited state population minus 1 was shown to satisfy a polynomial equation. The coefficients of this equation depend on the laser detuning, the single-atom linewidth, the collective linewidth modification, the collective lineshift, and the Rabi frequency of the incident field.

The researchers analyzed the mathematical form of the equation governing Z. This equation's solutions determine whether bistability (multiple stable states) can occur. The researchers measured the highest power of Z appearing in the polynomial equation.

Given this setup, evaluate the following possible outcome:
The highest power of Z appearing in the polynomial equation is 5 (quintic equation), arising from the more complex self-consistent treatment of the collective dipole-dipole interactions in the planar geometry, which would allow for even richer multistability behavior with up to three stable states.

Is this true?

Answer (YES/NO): NO